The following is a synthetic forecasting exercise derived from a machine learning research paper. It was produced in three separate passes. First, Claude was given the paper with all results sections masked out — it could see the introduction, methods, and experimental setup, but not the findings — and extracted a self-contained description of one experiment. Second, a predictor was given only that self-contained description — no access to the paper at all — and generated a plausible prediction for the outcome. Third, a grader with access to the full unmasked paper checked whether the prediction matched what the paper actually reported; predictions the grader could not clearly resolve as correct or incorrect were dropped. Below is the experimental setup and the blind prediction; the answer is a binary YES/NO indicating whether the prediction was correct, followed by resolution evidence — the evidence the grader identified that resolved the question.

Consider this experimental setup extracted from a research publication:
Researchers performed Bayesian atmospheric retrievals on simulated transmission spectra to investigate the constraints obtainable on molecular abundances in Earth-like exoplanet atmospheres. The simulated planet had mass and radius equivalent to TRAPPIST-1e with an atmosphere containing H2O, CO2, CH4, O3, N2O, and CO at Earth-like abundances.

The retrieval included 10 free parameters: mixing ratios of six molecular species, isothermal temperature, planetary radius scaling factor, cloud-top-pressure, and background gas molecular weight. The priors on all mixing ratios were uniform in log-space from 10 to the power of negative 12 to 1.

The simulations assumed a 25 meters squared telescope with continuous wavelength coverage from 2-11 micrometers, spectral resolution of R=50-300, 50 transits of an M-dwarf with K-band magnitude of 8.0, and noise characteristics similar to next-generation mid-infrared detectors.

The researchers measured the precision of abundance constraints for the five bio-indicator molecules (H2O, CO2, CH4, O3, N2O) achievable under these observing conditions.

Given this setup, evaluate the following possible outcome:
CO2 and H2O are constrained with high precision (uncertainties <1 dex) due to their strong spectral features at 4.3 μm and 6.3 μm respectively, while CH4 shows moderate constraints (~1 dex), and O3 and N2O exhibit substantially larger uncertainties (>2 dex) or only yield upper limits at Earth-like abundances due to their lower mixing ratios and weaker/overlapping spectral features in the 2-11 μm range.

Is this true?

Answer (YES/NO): NO